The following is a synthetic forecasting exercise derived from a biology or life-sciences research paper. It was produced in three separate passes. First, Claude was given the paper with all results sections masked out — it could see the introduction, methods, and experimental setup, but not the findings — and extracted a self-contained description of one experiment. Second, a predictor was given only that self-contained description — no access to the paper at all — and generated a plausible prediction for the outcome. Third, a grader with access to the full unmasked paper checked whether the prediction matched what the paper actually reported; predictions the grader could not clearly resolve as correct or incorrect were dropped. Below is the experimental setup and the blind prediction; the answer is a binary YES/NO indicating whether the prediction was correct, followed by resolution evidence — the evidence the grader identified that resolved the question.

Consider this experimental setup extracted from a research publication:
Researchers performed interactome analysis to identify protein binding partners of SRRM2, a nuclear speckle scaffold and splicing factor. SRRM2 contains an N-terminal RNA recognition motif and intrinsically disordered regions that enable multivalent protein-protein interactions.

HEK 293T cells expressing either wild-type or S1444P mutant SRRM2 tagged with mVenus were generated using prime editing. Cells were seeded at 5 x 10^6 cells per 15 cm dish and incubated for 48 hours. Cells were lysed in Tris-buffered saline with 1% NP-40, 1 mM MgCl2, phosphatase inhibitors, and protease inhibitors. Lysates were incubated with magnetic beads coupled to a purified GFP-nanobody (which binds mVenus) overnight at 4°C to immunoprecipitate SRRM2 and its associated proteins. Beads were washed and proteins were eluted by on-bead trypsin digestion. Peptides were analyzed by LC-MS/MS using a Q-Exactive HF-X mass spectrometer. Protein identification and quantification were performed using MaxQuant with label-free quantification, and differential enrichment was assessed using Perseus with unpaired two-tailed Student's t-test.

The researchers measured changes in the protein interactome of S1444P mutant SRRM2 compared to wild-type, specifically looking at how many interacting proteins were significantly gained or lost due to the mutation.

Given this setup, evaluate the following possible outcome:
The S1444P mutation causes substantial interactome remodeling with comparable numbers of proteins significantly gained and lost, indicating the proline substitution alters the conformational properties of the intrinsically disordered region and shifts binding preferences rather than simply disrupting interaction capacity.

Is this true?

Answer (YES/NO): NO